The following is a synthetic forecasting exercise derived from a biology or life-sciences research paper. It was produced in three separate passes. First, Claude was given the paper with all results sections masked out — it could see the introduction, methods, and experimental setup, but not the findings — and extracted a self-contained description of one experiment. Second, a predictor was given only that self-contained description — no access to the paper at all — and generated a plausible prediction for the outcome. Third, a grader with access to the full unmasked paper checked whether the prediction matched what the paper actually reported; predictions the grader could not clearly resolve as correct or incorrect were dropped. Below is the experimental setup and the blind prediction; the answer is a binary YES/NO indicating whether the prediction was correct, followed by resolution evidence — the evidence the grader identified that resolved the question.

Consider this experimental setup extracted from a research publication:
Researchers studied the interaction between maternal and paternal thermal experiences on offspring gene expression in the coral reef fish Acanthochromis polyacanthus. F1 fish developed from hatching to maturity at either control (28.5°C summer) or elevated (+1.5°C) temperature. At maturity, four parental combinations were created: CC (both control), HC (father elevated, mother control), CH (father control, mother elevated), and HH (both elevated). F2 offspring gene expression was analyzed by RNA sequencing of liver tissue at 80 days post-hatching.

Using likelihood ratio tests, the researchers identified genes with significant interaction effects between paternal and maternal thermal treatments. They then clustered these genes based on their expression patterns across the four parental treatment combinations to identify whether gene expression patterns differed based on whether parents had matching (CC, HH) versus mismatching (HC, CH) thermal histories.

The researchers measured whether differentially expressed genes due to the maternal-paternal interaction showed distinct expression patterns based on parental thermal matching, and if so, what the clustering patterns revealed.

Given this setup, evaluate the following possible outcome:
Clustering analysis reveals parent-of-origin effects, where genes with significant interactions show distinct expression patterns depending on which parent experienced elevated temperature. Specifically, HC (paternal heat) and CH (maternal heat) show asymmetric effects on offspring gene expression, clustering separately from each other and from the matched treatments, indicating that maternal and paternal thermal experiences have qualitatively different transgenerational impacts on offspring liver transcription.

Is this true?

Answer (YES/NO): NO